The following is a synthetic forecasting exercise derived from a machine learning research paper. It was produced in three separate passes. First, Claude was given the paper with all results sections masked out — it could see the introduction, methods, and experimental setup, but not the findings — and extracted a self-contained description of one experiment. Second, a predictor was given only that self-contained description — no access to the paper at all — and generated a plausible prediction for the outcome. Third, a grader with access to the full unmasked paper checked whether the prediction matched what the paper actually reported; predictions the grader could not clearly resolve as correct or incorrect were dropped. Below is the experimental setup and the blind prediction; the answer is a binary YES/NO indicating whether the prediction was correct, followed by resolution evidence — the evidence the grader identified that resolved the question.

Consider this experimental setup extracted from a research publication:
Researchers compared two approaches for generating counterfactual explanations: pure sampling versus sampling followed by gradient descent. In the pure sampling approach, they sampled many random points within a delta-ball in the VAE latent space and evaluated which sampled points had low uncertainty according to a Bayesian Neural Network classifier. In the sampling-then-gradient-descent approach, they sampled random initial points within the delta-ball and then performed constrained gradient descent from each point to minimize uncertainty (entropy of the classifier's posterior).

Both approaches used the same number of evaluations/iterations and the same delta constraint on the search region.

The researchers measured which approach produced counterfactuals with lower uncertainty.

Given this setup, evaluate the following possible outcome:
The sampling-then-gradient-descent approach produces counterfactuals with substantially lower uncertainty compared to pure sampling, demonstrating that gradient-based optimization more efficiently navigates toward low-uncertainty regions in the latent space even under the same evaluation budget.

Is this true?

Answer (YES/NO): YES